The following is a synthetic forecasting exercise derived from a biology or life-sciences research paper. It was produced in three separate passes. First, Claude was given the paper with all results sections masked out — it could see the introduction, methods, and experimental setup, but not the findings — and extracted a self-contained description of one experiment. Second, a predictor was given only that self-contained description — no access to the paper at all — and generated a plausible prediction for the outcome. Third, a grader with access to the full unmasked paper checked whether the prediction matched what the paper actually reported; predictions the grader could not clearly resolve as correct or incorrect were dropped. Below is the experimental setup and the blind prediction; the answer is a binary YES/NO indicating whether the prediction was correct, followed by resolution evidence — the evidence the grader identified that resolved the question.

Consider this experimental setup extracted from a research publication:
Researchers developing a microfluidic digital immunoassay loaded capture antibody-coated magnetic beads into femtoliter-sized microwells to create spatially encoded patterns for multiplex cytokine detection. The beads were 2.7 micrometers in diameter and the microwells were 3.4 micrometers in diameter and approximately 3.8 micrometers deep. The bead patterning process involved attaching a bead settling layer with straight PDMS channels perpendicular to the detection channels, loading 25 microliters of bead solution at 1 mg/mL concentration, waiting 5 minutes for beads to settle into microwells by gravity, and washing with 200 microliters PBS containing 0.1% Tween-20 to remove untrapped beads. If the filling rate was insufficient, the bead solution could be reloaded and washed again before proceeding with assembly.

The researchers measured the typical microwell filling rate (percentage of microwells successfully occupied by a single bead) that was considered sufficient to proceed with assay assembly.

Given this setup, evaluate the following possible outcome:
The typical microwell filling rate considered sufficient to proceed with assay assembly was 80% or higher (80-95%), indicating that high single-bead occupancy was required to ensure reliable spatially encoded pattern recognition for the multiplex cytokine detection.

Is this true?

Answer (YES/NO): NO